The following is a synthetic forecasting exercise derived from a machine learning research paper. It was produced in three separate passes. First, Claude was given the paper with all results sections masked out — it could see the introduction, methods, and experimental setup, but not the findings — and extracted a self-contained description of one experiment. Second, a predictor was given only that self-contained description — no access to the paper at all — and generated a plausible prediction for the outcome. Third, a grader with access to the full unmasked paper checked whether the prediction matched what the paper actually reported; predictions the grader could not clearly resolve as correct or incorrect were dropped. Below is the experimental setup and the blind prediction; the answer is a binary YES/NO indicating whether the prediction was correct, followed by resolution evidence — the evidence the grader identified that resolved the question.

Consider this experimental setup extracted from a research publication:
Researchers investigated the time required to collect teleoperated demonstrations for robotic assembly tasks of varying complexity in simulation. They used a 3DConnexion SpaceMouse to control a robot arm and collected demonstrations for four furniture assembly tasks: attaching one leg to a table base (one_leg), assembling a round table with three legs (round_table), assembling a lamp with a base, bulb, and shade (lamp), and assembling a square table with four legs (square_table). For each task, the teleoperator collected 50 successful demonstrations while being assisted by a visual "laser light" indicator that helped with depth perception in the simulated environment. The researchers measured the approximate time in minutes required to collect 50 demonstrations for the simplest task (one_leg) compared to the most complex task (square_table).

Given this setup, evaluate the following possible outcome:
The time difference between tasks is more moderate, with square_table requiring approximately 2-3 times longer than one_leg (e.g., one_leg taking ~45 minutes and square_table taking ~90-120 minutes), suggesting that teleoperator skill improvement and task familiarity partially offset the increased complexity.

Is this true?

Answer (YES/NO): NO